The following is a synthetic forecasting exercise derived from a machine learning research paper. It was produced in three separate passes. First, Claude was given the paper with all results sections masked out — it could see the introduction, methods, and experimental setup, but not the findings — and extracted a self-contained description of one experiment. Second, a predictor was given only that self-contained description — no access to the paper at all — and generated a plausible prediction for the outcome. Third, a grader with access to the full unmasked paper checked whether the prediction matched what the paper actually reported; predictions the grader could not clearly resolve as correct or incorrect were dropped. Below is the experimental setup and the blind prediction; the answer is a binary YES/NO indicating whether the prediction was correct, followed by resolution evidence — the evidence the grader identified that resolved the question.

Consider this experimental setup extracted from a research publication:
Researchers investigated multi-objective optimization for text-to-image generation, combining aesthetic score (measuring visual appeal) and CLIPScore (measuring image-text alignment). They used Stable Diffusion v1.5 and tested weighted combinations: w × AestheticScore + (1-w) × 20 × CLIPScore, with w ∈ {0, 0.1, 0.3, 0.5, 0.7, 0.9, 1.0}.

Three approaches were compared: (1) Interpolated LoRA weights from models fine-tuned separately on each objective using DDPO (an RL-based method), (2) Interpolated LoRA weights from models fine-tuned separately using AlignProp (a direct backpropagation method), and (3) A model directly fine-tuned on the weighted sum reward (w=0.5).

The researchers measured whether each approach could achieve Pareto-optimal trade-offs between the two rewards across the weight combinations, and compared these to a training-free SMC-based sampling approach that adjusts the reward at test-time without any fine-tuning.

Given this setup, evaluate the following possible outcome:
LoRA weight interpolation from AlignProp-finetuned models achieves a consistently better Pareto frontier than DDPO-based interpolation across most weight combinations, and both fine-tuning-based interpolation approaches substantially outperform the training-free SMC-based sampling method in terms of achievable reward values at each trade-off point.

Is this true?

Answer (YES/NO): NO